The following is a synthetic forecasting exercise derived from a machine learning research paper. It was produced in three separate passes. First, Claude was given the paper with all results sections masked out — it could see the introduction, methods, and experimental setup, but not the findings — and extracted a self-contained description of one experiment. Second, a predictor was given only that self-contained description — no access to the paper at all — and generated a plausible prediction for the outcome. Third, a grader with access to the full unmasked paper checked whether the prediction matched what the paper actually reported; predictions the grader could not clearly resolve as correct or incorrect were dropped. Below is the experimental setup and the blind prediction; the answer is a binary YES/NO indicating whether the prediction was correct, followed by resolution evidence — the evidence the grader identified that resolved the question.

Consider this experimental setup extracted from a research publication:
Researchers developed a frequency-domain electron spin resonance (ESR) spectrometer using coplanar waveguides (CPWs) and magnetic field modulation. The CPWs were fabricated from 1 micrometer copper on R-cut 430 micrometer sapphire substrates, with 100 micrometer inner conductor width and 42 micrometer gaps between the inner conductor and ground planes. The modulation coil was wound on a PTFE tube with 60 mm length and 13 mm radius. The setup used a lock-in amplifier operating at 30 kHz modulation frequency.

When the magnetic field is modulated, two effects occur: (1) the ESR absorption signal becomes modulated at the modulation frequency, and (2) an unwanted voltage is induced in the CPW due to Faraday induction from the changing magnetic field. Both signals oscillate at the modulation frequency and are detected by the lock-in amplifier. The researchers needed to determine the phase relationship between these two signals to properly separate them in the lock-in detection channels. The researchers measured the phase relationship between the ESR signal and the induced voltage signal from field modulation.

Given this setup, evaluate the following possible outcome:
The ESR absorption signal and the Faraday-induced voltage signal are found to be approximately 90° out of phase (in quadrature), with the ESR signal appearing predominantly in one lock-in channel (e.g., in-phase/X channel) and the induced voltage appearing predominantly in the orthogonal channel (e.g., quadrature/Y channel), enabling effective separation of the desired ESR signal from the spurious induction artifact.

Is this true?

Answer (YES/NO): YES